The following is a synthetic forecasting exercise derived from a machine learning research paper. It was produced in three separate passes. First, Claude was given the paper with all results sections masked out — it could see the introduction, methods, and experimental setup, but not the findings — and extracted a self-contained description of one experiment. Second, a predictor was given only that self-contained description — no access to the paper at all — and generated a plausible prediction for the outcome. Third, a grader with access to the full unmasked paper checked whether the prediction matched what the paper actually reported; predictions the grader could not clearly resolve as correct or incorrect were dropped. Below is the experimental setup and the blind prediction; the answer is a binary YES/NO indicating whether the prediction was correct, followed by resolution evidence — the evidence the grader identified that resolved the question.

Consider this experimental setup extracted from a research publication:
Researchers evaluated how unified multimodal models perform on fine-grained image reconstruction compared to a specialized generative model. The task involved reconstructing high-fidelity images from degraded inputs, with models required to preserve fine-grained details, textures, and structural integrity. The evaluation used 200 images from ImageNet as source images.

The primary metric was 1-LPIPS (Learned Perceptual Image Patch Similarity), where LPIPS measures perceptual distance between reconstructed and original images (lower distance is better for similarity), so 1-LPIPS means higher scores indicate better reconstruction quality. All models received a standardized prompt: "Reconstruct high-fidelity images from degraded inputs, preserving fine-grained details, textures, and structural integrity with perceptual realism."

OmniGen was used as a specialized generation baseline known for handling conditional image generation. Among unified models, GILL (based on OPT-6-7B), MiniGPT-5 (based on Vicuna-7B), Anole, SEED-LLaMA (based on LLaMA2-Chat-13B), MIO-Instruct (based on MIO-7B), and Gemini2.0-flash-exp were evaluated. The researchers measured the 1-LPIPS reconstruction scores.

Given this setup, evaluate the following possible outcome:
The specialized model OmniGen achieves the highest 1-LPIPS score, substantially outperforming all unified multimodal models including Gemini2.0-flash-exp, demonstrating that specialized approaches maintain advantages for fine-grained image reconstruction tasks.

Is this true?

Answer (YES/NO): NO